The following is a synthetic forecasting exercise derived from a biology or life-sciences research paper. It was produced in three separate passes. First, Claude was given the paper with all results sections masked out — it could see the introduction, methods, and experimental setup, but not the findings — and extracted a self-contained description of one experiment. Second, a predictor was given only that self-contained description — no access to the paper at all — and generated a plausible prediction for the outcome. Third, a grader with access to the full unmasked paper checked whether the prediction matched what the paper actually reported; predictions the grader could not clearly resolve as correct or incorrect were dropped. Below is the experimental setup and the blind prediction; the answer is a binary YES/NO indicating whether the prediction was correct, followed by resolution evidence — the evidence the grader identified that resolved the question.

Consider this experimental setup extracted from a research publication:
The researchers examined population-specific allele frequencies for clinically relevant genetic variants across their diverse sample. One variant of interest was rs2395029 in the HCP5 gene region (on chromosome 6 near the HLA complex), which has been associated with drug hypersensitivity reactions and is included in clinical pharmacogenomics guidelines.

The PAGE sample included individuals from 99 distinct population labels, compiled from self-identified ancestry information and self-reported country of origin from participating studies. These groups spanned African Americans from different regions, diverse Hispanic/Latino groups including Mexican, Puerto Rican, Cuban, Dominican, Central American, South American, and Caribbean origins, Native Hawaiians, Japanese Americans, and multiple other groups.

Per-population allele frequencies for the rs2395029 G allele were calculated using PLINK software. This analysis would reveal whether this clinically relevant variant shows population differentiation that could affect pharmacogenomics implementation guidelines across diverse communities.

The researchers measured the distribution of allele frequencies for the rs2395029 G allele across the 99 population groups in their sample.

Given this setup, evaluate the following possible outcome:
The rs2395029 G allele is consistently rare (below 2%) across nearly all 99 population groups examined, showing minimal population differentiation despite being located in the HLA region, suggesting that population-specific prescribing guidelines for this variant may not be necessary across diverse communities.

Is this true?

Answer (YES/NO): NO